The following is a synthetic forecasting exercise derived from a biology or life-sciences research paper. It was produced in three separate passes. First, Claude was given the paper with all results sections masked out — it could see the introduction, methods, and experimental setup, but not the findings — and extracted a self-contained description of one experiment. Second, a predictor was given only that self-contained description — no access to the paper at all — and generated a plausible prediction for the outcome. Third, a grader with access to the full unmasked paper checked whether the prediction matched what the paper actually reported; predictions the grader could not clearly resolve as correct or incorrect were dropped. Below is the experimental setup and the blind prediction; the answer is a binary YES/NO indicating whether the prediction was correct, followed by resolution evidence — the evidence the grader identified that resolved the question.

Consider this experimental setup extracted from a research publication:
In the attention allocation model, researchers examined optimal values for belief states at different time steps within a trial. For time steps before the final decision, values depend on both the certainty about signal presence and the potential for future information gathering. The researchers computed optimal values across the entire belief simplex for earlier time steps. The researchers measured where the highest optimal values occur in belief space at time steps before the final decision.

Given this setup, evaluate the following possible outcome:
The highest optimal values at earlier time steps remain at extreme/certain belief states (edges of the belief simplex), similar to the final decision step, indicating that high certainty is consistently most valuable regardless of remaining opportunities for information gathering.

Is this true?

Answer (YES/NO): NO